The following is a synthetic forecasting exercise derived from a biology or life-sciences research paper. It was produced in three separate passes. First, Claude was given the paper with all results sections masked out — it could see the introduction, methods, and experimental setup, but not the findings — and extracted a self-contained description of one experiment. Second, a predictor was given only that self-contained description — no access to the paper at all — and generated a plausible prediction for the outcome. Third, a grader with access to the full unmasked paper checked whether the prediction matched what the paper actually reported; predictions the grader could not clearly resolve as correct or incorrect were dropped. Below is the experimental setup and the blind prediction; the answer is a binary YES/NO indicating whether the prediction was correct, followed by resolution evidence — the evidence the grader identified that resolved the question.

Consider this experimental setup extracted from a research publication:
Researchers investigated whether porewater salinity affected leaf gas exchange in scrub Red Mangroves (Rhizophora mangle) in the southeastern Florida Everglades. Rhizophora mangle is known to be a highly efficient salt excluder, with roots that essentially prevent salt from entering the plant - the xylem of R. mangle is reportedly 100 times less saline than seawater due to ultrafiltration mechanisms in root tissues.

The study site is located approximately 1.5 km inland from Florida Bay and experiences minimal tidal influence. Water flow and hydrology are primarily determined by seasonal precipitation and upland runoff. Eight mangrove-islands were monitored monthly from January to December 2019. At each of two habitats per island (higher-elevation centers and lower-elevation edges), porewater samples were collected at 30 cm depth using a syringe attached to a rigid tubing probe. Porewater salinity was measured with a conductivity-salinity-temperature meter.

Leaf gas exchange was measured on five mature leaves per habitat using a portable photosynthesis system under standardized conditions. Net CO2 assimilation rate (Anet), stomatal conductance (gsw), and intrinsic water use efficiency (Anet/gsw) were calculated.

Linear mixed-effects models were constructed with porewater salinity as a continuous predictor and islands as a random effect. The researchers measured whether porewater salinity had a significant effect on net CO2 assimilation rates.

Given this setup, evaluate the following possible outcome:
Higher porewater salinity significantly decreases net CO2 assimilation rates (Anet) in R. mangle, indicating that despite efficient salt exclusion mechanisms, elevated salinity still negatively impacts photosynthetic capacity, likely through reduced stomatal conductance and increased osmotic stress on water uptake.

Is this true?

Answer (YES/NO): NO